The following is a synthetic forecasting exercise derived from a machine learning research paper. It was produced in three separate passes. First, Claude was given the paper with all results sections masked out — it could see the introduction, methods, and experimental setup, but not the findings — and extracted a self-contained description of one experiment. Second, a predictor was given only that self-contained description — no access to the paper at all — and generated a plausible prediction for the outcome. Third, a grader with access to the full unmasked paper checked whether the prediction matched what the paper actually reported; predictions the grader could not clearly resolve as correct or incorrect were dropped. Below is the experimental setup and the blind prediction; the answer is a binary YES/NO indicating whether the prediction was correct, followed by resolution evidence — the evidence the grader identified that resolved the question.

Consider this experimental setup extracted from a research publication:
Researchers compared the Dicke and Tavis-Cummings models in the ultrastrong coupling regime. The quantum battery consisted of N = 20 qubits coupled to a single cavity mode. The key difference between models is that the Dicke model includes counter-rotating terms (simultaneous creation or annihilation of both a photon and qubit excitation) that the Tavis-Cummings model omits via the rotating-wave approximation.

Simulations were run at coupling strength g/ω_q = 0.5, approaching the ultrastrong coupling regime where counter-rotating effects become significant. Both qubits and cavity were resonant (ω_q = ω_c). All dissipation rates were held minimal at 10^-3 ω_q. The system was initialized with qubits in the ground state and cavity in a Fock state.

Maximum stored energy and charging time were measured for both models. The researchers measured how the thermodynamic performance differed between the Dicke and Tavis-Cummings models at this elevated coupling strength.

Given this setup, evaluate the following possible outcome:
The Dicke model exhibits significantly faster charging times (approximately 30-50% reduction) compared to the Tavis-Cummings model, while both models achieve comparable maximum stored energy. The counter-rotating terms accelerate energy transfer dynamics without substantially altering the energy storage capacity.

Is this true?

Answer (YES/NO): NO